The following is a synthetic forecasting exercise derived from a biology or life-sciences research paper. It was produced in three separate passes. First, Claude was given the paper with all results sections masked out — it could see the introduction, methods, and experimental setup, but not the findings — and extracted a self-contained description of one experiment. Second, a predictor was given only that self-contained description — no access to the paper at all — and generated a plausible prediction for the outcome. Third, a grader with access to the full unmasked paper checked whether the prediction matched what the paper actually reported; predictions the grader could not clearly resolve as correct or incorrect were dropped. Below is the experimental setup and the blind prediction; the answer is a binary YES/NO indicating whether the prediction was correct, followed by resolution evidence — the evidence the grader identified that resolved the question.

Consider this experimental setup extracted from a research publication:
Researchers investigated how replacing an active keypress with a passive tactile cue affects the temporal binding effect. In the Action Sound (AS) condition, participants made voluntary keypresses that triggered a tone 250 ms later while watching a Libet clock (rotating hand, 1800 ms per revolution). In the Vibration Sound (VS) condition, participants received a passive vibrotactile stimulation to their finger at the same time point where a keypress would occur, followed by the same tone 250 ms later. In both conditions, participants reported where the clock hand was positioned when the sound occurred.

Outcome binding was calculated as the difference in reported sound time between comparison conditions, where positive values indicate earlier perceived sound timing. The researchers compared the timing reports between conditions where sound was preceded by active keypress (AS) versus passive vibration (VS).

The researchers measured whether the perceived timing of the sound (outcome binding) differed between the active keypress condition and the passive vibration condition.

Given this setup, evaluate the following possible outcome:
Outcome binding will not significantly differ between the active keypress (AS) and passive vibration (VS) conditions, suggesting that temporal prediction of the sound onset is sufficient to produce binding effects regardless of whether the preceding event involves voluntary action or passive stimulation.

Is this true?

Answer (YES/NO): YES